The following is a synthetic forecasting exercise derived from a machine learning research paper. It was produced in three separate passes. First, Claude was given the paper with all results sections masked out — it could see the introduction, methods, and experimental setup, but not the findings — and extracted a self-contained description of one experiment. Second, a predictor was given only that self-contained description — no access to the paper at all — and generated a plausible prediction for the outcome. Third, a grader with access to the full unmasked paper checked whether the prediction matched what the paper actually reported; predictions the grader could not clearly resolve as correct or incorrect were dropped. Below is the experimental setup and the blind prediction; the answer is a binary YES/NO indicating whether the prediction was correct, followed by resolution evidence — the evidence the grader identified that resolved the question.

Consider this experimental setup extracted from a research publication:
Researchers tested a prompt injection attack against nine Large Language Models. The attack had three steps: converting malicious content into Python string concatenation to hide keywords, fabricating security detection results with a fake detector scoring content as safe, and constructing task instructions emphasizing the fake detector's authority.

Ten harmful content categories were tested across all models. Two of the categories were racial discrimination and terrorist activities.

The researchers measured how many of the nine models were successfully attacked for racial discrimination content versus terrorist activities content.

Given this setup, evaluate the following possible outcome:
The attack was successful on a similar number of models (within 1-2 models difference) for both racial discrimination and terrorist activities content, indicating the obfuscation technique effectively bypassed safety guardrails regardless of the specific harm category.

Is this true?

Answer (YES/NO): YES